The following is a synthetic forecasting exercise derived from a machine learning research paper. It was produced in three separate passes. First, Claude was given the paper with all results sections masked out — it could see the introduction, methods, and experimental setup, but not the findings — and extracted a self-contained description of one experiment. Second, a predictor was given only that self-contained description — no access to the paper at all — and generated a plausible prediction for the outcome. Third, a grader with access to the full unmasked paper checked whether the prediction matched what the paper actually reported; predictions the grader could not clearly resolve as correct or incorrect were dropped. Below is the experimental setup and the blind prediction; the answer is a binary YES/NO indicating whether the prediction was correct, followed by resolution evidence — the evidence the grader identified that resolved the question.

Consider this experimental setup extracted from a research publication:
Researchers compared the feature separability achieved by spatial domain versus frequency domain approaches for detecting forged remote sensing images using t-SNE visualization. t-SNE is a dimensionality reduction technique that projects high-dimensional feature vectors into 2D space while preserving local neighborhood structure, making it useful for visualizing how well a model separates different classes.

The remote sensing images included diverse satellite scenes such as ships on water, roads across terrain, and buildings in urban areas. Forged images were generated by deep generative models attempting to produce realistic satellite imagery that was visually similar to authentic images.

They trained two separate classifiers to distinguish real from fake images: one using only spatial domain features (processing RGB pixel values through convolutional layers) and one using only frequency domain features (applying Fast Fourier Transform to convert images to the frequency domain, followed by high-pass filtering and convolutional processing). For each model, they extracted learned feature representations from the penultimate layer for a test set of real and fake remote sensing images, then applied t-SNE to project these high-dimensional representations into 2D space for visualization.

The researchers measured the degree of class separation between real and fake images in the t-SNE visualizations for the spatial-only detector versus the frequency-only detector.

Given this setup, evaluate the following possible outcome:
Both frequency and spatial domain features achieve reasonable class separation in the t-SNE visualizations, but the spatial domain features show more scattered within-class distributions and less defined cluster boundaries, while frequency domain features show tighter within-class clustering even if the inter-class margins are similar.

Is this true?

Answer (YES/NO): NO